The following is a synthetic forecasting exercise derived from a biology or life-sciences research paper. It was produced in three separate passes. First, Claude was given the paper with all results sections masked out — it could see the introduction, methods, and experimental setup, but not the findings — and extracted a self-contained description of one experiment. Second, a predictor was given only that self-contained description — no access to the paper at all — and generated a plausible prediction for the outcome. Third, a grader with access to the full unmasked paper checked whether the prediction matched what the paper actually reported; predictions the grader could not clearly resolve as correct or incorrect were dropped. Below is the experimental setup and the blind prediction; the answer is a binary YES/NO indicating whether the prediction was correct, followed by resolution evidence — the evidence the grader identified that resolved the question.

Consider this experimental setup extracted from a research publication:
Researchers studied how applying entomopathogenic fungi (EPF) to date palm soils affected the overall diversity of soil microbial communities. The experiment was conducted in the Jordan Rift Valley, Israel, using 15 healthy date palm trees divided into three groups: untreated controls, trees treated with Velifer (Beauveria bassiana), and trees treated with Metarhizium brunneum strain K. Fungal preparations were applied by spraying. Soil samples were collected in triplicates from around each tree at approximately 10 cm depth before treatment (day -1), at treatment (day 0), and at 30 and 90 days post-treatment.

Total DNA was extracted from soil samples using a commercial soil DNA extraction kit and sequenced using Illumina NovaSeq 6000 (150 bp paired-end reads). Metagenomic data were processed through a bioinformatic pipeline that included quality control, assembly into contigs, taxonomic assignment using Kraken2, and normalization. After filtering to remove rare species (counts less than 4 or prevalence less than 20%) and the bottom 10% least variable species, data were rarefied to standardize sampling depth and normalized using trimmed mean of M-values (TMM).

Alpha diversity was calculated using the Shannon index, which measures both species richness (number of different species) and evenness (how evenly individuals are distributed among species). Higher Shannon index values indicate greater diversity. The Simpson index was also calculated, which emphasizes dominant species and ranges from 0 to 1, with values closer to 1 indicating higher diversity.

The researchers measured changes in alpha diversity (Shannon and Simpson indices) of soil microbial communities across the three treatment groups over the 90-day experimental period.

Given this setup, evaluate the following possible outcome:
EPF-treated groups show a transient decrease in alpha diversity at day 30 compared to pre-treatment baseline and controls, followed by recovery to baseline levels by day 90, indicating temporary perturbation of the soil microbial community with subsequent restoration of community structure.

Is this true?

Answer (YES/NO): NO